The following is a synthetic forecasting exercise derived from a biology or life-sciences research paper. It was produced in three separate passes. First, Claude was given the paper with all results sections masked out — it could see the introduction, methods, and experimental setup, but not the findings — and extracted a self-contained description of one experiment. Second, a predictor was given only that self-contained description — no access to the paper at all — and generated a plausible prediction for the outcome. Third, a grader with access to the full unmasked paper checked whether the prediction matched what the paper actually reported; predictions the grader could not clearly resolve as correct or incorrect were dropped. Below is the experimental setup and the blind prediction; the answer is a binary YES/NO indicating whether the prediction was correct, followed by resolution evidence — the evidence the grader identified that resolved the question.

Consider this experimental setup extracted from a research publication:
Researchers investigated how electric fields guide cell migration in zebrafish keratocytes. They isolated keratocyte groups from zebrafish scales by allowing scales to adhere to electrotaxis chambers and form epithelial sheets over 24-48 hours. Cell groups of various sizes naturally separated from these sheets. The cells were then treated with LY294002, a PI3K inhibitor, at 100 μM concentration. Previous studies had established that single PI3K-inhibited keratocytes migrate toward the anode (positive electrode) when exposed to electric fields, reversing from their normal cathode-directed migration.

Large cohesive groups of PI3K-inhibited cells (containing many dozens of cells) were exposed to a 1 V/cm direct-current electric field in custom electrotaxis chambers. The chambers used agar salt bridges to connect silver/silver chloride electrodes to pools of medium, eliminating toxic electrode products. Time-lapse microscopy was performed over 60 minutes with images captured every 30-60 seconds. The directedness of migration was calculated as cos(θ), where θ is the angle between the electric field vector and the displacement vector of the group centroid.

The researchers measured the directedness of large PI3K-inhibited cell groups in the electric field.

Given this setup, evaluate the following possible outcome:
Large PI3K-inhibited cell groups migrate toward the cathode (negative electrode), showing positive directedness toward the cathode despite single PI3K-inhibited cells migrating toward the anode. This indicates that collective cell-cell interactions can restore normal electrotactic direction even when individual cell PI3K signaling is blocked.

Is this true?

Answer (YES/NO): YES